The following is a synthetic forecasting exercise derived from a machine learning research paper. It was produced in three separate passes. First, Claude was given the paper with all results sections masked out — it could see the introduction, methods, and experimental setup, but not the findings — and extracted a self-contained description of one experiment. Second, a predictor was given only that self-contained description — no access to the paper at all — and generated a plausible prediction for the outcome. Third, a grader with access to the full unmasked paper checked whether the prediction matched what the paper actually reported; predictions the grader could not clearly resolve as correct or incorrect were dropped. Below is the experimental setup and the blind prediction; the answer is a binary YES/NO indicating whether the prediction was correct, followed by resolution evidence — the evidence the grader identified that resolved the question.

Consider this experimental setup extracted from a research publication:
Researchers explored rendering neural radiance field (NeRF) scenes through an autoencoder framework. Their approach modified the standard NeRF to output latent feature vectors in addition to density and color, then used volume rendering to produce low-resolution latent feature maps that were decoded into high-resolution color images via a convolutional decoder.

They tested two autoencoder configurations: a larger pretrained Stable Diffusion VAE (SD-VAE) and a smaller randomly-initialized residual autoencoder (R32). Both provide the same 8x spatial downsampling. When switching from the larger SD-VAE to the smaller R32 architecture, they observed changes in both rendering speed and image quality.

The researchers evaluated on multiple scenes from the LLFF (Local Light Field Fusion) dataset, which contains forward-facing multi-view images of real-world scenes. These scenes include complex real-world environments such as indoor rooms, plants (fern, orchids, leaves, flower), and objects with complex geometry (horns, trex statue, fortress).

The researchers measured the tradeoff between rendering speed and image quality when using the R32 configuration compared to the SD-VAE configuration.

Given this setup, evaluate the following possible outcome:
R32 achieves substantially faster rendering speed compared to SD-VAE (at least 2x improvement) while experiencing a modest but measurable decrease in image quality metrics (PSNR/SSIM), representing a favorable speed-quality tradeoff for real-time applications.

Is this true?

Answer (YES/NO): YES